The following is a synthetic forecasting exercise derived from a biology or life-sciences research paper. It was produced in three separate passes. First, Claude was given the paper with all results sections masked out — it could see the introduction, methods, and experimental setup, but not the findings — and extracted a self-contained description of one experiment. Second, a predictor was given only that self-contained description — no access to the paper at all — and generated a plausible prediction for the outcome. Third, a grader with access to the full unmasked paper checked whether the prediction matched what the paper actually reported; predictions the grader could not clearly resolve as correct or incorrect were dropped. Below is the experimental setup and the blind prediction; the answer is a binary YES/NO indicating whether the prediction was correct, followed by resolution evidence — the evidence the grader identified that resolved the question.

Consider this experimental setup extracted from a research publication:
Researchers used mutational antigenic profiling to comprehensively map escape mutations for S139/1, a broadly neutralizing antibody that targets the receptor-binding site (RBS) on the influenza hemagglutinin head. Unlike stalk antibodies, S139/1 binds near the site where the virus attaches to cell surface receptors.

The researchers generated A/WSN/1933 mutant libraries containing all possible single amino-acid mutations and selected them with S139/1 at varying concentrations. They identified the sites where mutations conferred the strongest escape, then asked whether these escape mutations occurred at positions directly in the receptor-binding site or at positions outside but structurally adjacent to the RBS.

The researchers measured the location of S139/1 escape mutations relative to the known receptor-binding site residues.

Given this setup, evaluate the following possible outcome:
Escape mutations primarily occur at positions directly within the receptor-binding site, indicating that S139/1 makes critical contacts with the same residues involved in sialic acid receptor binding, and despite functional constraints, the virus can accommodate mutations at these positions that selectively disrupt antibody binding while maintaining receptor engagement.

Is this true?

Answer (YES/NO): YES